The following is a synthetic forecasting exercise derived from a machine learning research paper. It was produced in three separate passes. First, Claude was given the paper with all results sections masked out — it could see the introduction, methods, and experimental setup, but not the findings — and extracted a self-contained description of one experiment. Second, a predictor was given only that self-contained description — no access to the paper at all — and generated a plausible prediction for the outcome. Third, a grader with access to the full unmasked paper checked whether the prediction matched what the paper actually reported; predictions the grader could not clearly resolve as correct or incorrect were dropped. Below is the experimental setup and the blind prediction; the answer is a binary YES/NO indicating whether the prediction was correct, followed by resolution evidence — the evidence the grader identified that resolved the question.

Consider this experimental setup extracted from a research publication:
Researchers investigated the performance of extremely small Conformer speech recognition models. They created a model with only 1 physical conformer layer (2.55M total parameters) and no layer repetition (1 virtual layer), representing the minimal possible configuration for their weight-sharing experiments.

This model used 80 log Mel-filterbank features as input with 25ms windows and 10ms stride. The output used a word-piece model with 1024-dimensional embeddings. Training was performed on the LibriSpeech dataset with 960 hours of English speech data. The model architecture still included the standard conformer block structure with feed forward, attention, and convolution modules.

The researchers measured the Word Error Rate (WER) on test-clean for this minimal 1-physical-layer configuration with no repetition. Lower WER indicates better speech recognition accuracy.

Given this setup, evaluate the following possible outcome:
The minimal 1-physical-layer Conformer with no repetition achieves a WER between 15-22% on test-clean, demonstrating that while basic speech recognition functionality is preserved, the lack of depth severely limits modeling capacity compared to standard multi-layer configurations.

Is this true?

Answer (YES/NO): NO